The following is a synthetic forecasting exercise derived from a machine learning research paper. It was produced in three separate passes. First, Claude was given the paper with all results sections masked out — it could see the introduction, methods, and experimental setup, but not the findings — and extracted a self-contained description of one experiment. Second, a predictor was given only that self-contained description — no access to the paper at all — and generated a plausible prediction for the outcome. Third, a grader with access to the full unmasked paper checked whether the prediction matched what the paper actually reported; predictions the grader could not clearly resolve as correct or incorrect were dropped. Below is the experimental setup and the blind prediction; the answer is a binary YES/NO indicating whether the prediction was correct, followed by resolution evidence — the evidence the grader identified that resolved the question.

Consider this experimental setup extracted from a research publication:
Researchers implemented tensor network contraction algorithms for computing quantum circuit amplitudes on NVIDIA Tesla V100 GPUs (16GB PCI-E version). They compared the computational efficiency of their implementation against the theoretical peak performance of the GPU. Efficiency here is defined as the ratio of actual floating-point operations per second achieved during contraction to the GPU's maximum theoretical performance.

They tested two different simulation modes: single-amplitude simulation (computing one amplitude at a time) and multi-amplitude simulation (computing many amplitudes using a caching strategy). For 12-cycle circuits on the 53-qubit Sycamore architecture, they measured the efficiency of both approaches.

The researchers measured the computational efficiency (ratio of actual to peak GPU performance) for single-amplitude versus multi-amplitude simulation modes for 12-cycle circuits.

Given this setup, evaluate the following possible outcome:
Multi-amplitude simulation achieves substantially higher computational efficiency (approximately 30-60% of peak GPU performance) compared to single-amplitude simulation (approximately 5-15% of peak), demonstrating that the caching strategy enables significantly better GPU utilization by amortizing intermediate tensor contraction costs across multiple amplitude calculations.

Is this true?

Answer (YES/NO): NO